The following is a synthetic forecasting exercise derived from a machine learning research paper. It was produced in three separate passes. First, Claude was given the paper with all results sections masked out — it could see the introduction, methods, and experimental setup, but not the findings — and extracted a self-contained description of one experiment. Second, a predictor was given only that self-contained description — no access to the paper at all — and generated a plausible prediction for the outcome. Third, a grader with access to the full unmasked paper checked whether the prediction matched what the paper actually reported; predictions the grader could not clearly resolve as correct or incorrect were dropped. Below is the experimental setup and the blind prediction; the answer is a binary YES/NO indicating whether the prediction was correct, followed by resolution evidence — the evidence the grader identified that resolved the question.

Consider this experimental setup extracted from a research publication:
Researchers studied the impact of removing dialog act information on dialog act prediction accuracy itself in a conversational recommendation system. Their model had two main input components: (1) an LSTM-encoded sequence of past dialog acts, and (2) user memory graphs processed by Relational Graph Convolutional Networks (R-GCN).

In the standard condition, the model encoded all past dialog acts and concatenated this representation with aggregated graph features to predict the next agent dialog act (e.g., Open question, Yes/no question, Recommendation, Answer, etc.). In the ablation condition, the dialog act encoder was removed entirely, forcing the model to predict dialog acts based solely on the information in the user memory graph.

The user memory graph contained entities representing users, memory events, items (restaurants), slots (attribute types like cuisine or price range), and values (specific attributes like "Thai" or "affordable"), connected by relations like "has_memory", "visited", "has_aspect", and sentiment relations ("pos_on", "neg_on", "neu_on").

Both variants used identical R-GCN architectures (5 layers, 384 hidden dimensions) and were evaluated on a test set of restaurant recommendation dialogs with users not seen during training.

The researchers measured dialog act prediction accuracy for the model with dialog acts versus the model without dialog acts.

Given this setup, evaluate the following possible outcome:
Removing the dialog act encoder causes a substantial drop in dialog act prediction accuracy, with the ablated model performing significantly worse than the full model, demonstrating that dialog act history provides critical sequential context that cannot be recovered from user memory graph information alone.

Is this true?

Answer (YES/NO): YES